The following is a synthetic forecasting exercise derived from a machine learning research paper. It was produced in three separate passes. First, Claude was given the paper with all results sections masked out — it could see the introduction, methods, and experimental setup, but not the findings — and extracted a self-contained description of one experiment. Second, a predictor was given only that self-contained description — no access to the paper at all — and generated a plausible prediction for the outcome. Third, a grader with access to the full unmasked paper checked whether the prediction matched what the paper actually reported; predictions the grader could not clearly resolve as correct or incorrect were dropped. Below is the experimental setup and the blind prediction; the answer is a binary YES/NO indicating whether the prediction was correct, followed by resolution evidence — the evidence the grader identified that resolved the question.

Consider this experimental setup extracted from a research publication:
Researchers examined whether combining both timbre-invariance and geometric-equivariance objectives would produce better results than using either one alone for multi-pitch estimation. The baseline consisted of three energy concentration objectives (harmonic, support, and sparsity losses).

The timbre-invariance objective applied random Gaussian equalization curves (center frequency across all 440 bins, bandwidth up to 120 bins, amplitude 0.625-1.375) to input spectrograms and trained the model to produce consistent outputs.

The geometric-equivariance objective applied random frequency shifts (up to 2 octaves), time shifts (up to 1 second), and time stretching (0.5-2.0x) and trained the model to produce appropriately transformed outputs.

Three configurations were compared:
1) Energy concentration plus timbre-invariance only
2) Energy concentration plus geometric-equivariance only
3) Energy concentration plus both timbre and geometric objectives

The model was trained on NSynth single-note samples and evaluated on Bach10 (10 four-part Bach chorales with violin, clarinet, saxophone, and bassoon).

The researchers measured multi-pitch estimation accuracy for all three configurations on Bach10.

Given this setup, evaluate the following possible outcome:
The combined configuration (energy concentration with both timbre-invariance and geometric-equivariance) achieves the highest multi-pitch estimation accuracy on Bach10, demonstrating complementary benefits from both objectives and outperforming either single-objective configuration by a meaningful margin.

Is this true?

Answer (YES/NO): YES